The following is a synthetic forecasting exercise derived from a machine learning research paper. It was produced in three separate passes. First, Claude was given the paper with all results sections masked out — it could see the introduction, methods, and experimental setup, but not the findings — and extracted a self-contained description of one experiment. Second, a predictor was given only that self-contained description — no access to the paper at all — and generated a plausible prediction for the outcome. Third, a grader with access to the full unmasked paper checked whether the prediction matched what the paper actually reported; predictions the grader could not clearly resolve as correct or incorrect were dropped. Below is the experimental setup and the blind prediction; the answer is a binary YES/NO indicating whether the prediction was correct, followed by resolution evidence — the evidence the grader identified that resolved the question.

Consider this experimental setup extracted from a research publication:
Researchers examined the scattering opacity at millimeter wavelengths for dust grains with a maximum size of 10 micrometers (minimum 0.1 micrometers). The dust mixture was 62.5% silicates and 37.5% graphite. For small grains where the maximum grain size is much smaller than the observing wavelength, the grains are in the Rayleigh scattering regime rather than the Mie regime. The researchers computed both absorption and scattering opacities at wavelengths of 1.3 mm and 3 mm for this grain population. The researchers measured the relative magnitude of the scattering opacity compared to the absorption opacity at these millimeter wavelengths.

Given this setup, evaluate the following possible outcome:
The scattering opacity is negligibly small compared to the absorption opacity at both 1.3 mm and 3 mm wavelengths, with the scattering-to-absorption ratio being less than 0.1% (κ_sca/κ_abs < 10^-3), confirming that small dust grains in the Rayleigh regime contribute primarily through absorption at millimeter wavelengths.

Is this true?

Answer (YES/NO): YES